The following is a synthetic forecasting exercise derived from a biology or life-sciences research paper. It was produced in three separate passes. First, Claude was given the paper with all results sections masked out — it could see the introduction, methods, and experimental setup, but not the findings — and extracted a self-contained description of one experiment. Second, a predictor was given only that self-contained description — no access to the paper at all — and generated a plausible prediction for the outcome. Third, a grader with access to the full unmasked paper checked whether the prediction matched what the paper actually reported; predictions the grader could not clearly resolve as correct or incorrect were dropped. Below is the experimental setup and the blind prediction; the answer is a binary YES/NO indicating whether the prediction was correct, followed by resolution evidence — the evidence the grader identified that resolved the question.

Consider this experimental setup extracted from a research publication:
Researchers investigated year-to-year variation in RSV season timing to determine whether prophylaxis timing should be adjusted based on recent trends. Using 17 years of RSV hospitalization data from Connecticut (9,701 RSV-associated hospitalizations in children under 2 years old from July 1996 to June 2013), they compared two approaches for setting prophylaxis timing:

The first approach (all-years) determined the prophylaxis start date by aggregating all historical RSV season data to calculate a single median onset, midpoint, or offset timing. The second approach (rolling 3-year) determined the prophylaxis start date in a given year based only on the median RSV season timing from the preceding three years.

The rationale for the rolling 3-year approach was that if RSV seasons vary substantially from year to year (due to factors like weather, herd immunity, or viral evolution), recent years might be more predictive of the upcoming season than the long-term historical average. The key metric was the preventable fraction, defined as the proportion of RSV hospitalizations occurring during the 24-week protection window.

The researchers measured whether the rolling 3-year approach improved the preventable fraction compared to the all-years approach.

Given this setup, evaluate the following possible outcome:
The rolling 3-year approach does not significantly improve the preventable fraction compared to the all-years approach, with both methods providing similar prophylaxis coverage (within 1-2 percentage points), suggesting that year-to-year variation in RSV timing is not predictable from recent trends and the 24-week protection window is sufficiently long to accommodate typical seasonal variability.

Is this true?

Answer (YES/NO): YES